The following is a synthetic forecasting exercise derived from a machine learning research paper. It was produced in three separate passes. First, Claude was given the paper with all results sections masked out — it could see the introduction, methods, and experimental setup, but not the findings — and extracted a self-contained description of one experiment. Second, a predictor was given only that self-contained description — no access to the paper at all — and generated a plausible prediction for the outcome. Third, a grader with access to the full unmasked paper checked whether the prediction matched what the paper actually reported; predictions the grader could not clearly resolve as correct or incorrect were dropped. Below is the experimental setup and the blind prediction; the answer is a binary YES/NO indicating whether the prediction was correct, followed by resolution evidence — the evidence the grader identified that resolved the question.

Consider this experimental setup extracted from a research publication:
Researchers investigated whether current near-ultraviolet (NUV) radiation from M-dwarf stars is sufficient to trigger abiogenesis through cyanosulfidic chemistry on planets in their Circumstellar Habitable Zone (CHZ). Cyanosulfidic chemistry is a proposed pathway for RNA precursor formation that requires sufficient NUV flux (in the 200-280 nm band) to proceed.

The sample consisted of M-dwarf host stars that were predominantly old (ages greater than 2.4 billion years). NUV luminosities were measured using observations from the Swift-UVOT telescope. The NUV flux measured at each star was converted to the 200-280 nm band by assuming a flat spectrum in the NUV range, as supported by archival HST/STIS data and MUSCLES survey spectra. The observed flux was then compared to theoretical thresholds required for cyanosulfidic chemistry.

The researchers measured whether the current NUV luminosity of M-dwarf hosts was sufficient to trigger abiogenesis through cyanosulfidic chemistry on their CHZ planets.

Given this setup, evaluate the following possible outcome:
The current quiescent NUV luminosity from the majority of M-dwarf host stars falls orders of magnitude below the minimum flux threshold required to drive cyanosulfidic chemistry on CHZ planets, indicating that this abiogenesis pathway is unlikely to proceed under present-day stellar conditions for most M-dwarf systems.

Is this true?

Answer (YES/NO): YES